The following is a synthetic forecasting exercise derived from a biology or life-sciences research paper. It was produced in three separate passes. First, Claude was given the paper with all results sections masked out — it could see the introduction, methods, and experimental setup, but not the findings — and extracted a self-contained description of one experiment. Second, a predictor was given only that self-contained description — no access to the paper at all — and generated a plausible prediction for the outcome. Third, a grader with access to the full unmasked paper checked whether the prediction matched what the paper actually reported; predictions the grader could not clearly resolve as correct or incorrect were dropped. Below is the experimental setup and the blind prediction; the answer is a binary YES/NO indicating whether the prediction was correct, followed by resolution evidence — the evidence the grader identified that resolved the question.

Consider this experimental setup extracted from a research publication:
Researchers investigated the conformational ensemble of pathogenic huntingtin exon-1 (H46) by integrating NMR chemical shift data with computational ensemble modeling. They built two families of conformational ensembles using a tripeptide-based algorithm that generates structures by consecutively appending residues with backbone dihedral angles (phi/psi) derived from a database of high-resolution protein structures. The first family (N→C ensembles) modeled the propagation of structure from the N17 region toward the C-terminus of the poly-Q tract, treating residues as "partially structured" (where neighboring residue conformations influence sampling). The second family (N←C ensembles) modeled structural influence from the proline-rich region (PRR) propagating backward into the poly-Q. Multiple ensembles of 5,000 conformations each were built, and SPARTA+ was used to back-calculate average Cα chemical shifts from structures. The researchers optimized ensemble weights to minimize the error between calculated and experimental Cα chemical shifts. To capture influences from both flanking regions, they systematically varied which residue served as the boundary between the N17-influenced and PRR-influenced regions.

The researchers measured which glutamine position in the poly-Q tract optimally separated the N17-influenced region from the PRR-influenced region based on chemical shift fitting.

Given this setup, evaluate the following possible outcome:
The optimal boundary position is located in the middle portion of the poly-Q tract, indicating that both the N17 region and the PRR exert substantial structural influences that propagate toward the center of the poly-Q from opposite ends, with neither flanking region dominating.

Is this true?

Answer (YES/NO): NO